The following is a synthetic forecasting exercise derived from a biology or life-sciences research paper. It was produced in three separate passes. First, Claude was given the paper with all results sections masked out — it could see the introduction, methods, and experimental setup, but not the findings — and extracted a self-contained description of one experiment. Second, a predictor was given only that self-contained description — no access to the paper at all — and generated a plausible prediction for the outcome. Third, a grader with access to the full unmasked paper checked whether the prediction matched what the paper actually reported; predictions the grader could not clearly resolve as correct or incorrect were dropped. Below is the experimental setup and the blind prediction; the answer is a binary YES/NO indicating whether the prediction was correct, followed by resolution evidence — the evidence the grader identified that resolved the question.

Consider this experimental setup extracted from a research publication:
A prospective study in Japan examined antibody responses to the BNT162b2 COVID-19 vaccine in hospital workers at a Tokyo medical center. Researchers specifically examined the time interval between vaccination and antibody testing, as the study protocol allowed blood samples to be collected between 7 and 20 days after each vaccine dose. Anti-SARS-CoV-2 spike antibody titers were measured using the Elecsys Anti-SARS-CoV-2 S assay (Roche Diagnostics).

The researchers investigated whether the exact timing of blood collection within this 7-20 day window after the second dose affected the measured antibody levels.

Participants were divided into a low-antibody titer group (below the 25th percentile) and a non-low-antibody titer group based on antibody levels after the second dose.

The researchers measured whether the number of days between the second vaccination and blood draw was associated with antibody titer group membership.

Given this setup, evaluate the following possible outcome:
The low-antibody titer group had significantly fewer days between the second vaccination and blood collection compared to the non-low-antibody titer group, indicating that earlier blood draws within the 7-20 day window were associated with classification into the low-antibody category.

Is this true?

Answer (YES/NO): YES